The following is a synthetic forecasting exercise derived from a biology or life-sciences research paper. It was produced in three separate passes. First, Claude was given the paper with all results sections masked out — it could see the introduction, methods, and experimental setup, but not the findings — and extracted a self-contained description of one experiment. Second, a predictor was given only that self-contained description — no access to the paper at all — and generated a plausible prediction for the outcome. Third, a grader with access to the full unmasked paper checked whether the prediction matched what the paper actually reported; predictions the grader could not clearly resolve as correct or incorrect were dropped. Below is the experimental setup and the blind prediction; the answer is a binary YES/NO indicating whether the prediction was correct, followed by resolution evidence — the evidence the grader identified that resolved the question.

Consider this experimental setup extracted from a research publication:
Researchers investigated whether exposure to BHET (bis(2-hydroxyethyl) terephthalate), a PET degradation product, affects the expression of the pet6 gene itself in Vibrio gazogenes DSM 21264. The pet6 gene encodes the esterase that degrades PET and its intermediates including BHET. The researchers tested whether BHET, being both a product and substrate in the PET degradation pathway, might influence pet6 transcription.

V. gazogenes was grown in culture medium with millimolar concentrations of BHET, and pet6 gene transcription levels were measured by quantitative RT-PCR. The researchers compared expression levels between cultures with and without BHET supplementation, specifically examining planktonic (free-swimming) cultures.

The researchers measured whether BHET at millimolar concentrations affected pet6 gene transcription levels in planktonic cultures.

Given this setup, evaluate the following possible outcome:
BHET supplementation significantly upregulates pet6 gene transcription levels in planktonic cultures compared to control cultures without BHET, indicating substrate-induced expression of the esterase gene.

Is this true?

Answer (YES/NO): YES